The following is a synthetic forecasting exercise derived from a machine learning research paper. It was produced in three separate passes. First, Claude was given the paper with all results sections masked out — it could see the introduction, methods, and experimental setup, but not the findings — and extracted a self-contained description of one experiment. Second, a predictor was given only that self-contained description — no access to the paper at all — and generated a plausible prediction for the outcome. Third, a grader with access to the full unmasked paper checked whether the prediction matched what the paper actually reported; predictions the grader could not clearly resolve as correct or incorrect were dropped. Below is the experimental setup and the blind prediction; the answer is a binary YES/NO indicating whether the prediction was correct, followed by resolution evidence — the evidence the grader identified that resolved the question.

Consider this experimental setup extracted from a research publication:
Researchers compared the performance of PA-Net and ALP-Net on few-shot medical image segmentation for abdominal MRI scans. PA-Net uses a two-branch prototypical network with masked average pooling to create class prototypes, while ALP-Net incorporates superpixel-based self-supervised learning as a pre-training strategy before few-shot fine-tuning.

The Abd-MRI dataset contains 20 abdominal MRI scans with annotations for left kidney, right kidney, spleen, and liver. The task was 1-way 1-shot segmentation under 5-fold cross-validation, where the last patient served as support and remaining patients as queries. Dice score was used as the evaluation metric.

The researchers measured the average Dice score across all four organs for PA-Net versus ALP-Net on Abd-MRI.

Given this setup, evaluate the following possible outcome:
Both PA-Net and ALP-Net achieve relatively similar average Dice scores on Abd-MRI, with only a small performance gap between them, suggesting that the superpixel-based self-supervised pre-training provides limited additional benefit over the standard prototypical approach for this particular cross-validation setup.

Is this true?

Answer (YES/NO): NO